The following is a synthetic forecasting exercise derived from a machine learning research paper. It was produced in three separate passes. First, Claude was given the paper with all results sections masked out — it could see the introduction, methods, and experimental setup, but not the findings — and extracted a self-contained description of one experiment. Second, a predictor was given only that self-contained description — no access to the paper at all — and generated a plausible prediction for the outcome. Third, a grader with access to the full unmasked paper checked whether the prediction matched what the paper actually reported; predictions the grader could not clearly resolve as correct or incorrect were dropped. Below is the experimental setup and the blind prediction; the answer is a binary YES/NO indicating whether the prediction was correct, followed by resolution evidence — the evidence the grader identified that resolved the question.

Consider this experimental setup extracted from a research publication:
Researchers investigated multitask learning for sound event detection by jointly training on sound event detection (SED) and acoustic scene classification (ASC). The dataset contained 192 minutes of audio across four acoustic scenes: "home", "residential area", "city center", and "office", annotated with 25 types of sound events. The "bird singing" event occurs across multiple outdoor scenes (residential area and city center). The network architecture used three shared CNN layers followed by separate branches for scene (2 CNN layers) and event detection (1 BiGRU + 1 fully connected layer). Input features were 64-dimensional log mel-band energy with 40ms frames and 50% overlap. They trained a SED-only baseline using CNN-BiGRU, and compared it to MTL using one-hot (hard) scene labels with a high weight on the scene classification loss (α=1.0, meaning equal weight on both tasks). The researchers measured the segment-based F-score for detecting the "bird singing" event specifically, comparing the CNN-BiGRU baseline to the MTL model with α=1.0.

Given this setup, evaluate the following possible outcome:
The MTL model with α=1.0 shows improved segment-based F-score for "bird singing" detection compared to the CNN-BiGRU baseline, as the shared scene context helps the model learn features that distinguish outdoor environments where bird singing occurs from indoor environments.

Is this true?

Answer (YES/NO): NO